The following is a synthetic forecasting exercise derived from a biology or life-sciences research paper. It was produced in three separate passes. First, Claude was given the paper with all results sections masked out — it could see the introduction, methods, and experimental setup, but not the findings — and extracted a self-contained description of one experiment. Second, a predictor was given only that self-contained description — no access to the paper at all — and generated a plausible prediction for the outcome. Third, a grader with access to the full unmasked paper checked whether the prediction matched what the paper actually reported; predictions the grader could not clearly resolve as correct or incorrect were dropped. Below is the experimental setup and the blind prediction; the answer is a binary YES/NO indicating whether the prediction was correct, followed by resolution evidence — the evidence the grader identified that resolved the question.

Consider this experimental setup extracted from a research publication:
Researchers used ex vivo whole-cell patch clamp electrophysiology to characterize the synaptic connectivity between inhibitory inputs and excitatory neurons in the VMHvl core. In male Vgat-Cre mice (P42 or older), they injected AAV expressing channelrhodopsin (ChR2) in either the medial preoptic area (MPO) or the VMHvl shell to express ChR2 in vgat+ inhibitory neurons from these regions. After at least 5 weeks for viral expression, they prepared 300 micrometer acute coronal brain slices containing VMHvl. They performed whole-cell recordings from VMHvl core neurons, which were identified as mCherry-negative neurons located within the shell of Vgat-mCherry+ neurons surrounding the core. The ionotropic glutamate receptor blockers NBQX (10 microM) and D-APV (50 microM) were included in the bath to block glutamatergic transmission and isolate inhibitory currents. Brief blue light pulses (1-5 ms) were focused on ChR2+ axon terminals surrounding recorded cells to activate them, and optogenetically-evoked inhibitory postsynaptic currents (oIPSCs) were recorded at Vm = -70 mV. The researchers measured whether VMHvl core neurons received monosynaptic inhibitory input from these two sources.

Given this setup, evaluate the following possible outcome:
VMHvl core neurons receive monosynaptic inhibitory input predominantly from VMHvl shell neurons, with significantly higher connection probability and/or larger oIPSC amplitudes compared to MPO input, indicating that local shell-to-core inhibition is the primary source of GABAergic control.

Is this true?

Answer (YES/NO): NO